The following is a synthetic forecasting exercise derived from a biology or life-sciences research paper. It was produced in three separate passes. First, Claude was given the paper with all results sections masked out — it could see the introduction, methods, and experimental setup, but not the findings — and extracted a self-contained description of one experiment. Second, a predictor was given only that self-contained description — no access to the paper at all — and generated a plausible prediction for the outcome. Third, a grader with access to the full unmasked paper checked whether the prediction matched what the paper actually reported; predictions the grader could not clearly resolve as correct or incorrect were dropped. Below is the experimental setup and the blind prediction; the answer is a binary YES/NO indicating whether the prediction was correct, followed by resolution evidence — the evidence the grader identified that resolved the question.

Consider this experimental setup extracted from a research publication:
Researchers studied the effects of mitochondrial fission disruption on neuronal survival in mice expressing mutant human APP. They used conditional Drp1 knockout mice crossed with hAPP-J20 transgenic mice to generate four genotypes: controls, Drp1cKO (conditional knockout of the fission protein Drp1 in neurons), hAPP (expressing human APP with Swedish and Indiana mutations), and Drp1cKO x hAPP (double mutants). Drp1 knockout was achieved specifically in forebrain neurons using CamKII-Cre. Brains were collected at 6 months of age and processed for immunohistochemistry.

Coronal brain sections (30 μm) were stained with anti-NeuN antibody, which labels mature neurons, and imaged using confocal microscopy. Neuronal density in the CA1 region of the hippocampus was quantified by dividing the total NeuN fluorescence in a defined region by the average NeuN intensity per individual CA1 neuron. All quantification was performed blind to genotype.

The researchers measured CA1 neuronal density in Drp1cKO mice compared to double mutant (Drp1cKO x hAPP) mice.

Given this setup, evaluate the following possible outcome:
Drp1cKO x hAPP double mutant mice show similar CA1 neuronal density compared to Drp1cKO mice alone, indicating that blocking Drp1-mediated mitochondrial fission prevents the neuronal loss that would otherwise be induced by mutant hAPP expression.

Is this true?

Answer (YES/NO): NO